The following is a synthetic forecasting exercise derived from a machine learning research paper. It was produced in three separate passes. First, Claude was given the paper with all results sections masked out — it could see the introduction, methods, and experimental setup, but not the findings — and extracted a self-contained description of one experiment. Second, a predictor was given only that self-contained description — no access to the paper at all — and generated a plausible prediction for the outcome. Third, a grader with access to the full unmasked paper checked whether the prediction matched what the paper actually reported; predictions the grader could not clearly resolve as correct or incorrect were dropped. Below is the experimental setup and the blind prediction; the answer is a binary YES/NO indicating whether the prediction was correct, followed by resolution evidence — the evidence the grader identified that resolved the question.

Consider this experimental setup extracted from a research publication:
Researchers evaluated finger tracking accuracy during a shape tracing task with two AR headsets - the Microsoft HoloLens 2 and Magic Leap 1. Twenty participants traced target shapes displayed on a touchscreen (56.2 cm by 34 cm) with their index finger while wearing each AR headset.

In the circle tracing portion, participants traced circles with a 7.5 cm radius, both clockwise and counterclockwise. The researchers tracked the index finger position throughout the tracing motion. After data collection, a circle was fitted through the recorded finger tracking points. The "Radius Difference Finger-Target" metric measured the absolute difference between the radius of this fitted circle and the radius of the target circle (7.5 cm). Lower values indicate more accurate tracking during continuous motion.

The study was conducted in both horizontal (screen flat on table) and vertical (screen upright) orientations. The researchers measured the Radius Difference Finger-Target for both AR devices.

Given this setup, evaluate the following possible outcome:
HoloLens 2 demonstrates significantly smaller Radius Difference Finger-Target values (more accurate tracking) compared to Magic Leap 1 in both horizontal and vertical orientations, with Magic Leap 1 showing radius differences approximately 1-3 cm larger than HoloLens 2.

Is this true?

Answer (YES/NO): NO